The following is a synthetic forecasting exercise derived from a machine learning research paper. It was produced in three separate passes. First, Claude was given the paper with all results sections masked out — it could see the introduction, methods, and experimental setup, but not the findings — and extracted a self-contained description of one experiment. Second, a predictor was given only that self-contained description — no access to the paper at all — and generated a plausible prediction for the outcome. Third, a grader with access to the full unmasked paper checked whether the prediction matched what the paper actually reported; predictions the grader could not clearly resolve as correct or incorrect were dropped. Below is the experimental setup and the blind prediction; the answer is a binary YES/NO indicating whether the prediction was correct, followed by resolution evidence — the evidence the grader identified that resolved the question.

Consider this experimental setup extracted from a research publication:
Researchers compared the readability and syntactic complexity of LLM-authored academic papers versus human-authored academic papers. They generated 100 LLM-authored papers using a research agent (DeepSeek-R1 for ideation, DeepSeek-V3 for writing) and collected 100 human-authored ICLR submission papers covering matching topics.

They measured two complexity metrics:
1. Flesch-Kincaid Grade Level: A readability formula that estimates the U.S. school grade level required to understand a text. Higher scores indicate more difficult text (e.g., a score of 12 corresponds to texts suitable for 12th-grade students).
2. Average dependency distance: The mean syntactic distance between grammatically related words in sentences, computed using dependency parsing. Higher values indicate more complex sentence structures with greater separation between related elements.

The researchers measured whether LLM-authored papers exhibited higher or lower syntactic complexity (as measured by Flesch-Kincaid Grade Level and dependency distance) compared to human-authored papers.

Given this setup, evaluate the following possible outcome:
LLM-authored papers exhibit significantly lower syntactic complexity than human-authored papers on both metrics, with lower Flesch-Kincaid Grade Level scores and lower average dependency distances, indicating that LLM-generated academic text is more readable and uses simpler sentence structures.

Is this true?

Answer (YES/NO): NO